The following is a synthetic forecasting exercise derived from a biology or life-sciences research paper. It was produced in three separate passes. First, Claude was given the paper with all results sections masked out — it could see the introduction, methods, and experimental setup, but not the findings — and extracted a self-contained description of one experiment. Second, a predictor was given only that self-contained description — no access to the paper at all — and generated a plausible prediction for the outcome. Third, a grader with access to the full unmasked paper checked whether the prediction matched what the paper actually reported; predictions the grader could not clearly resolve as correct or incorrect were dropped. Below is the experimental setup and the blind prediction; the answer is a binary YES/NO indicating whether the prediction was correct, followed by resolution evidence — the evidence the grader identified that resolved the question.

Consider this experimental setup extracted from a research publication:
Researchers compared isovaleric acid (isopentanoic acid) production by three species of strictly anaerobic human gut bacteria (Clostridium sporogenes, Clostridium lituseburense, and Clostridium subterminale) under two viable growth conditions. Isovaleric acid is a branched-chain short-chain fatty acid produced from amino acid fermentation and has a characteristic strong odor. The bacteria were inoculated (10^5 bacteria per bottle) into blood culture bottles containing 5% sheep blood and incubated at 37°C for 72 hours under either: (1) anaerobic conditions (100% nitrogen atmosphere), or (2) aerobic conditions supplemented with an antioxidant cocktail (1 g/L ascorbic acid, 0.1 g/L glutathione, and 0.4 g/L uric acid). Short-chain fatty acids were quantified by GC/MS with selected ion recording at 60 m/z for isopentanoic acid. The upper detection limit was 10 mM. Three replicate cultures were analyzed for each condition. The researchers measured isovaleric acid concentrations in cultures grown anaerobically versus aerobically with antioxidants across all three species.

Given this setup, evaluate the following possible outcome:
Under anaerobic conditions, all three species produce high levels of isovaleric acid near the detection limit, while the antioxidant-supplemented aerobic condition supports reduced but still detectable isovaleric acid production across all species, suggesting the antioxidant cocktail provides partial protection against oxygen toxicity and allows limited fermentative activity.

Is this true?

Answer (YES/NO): NO